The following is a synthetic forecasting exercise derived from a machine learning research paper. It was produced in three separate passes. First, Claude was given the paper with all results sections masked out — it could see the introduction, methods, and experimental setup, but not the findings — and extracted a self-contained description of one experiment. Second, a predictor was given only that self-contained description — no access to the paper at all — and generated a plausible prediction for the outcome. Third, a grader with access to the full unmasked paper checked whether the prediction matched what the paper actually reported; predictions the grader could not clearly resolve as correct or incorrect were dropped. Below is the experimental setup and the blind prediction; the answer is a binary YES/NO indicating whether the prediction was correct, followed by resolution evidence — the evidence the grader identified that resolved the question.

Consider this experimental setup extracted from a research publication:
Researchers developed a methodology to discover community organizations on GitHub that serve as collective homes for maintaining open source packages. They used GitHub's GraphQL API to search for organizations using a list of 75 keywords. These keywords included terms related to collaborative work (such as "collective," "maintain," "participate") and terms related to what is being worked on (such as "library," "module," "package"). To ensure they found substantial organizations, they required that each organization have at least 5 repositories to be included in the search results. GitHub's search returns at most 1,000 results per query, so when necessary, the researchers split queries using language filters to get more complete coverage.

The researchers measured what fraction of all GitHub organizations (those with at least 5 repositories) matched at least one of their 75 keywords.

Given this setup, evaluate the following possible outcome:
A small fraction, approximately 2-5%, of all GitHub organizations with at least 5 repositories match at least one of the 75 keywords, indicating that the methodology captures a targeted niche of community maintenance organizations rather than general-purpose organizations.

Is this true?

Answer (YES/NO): NO